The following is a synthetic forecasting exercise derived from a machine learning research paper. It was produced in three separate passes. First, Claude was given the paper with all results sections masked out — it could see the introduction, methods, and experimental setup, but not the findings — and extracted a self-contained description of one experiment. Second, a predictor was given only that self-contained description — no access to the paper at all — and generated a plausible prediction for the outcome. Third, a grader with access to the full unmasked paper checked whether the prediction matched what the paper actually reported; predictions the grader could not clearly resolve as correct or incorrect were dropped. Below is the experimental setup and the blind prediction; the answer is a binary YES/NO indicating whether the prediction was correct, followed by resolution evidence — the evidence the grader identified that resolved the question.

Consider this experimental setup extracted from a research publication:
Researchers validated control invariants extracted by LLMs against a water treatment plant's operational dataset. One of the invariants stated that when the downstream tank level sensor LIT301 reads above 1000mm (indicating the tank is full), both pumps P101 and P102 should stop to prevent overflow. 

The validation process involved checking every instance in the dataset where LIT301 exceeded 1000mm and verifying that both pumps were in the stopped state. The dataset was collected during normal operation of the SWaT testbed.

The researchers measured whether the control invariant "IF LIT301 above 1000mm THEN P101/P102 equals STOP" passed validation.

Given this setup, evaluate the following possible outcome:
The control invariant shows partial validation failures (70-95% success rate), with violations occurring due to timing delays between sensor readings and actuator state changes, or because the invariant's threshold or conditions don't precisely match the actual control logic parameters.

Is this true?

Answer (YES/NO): NO